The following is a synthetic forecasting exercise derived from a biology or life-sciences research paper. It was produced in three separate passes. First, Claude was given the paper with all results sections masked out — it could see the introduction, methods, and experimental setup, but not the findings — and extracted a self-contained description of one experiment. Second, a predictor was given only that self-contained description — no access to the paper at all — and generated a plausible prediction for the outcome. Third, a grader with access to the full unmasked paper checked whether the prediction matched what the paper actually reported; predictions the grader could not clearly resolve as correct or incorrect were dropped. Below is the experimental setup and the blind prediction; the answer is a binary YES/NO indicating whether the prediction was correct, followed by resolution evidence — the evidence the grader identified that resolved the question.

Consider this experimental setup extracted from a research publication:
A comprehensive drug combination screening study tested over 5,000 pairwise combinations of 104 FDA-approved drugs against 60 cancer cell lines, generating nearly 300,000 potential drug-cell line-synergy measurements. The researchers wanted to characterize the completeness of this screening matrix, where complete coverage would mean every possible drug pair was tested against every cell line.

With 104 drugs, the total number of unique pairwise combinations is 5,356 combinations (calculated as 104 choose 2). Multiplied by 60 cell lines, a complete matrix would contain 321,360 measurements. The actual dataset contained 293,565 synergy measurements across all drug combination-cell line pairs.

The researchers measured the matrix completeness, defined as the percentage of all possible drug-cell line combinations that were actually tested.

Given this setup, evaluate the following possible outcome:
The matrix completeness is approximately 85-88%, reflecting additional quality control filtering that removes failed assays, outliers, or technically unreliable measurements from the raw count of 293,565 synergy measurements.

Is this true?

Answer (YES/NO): NO